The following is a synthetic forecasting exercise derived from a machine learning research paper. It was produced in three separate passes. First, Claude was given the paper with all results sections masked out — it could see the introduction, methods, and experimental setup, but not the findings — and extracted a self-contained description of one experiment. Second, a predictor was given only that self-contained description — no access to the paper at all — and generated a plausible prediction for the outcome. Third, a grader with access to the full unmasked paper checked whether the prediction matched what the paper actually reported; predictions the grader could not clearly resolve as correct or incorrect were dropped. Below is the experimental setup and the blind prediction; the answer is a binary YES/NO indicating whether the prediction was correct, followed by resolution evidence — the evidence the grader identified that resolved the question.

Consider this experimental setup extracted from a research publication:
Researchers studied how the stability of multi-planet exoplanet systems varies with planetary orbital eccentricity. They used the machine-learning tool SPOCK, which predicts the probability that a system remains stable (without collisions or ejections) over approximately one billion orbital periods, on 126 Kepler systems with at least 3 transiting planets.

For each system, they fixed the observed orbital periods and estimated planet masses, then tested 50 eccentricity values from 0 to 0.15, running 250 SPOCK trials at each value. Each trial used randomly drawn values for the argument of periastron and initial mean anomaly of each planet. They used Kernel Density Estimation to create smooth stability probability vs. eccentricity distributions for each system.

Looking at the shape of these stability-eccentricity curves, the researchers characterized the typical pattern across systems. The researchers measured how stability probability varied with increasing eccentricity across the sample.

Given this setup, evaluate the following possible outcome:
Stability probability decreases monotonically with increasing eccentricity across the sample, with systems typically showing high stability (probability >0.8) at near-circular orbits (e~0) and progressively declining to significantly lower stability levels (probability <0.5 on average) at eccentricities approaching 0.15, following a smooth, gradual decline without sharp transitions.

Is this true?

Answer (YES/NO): NO